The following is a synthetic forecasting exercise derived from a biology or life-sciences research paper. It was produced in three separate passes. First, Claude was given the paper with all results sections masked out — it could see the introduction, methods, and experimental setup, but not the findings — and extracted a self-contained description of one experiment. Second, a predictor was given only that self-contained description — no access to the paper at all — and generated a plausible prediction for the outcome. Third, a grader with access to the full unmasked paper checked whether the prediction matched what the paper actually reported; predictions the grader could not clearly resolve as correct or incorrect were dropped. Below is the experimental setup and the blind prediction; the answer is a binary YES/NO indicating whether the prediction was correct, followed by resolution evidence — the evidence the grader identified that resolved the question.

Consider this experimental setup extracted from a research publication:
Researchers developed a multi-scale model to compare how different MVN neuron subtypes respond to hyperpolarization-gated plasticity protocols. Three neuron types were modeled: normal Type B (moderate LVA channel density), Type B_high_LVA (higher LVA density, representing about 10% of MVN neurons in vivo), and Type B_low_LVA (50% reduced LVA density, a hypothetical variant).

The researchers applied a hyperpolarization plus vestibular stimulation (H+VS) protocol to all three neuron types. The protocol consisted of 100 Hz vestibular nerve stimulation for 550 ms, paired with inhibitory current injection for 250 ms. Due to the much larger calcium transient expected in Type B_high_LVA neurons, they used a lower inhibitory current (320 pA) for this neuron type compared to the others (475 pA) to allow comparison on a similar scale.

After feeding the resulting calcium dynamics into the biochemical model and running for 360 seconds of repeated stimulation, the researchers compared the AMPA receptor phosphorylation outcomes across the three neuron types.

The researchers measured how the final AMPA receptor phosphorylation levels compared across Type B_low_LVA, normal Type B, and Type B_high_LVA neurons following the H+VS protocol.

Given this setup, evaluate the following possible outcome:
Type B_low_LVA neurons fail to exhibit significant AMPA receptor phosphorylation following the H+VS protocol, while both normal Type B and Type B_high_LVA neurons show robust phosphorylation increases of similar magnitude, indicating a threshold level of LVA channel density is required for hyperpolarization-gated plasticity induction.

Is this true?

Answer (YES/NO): NO